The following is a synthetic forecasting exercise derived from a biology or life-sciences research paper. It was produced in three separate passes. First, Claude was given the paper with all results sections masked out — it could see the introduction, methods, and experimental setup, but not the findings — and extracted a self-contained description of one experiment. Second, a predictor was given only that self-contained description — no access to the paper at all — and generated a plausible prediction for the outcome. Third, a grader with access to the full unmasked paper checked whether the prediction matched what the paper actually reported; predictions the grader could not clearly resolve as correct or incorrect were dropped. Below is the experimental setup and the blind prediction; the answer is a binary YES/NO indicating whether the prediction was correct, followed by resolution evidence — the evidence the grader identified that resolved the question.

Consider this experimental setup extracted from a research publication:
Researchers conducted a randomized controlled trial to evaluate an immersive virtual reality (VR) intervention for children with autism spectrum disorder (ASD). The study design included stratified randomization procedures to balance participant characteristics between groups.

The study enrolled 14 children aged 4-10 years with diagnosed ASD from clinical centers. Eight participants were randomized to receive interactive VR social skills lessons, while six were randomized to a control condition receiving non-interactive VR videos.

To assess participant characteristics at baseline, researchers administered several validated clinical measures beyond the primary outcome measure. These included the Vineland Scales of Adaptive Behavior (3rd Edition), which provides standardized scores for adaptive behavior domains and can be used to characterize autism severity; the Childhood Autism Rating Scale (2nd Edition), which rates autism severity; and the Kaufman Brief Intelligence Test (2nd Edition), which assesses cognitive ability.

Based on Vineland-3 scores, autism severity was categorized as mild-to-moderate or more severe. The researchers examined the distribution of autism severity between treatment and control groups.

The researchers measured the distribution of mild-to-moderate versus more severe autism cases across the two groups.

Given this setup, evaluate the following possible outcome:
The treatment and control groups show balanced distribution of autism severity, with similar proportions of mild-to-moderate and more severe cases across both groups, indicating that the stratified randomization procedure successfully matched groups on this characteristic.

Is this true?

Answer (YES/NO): NO